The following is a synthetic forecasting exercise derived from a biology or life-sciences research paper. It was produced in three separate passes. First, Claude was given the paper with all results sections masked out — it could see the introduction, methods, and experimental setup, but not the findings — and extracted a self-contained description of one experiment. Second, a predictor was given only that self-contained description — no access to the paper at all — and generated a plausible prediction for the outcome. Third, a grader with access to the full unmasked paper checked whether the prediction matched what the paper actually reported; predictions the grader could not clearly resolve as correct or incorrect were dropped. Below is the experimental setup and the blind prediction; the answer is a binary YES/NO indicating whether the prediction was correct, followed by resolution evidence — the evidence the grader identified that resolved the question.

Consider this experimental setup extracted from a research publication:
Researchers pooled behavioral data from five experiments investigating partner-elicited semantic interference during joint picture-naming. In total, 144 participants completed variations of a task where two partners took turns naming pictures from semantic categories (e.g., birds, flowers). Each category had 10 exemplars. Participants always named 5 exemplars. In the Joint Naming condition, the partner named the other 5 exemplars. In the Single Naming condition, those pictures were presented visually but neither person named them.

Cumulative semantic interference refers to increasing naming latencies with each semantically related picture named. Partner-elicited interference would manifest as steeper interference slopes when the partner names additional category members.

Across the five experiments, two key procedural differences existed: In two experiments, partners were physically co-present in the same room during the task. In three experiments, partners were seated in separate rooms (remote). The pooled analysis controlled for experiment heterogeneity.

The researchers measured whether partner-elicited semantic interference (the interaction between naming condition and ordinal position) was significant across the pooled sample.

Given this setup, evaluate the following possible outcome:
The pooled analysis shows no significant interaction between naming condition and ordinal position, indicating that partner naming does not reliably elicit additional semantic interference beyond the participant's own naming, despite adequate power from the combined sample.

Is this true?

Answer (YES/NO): NO